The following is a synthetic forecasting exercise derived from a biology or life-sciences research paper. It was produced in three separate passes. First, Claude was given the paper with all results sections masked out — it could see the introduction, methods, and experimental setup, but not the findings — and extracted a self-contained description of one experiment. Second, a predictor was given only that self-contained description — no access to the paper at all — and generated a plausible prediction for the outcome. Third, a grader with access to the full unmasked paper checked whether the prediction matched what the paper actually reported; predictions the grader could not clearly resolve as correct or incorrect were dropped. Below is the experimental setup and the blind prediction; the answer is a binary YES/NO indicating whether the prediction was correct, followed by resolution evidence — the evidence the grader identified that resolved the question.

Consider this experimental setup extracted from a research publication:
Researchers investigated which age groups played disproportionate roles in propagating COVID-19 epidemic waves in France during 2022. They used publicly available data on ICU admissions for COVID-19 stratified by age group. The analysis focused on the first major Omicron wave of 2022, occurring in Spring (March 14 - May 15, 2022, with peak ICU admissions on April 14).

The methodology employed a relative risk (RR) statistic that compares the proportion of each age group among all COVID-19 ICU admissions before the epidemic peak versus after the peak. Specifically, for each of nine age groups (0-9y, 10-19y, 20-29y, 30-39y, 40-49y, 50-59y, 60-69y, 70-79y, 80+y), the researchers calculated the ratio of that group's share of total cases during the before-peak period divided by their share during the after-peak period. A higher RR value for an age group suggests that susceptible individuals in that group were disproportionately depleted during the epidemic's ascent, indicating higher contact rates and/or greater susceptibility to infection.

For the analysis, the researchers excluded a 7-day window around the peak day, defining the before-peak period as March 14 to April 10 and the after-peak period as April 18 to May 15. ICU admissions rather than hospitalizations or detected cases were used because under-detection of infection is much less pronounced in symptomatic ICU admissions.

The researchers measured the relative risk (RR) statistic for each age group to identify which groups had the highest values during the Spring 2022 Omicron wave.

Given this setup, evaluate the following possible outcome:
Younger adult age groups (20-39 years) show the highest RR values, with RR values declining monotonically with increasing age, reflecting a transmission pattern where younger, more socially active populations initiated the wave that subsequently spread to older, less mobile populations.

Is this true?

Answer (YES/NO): NO